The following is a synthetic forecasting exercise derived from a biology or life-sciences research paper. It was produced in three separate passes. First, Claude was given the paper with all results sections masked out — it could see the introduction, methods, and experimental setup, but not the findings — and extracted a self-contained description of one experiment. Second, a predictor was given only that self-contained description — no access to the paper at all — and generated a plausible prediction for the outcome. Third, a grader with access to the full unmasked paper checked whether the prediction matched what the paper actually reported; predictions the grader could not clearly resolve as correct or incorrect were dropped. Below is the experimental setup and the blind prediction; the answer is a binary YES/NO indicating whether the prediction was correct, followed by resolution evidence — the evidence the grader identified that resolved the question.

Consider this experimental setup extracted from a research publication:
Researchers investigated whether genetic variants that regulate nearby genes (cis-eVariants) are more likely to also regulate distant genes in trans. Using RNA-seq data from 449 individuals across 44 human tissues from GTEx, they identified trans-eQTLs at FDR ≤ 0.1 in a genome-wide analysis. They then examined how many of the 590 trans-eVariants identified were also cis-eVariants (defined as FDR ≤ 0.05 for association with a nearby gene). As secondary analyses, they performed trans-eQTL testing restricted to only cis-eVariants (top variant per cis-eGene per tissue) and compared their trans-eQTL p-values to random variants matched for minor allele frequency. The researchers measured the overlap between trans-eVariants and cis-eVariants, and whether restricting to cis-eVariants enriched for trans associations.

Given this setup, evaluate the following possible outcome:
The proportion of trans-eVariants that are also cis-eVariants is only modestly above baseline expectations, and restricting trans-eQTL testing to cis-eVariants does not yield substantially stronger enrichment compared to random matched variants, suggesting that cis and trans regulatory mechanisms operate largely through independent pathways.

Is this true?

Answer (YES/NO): NO